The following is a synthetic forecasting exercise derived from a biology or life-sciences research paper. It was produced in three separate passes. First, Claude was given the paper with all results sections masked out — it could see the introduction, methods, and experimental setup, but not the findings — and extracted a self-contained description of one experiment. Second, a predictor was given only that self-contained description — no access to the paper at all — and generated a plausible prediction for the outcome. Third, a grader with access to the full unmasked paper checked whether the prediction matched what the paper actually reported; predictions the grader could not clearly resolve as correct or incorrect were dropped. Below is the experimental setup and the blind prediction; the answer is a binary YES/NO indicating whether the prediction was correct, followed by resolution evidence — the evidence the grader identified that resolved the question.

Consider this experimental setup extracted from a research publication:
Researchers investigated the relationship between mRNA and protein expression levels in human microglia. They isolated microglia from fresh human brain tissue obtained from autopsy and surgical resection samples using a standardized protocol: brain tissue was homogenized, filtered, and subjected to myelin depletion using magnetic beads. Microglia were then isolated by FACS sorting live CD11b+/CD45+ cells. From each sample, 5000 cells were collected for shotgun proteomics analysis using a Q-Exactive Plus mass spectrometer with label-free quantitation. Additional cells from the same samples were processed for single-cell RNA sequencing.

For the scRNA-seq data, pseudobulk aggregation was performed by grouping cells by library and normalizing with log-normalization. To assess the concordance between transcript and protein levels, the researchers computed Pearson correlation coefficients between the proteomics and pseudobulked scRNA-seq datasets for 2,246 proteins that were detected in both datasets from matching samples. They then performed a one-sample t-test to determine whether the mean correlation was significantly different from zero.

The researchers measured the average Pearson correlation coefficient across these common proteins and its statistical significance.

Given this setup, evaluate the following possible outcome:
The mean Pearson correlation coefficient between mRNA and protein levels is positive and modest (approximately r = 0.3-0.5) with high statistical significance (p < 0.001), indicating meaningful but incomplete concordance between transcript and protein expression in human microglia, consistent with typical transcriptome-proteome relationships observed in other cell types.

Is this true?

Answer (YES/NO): NO